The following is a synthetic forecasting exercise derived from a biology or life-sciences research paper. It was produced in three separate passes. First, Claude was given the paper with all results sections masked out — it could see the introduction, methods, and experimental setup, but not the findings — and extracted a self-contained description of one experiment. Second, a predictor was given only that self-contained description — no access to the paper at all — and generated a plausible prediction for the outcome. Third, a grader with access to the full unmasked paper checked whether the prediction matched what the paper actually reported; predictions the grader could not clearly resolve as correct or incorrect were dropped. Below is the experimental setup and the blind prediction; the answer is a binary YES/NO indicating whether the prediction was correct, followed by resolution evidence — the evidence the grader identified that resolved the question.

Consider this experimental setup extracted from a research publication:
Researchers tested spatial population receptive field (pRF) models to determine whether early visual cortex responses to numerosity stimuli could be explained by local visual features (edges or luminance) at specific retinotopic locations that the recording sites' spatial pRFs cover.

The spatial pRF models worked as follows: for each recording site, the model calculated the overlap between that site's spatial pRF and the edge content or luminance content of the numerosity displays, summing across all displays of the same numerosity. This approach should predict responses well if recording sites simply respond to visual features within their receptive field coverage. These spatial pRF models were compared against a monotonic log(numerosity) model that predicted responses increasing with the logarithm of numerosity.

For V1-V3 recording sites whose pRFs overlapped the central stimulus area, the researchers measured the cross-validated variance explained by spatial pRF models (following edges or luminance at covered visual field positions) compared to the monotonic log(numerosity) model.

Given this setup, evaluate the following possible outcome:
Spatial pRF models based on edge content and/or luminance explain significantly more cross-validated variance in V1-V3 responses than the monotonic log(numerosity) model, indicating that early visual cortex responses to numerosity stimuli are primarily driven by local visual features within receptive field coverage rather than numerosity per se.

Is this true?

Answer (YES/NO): NO